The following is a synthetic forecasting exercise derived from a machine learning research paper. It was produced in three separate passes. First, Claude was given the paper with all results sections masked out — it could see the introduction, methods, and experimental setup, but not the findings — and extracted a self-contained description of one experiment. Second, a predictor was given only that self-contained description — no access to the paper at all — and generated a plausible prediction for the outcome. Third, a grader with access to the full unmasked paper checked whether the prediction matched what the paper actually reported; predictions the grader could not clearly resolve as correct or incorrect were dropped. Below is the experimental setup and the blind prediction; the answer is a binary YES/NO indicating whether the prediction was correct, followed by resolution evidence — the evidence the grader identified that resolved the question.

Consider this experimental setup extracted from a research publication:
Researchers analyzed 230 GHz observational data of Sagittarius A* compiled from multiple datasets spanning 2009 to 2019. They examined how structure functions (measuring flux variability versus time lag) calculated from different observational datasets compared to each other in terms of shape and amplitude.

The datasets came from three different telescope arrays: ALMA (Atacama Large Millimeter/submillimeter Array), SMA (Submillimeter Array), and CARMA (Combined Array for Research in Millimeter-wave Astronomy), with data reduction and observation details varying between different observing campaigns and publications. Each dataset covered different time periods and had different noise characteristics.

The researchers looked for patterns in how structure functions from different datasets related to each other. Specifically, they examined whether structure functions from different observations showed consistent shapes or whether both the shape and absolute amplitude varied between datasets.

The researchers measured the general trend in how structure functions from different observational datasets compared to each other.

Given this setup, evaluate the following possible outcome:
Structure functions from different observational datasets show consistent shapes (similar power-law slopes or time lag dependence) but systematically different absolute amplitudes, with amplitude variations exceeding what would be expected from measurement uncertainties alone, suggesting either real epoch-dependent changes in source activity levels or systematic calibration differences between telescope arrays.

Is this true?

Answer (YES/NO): NO